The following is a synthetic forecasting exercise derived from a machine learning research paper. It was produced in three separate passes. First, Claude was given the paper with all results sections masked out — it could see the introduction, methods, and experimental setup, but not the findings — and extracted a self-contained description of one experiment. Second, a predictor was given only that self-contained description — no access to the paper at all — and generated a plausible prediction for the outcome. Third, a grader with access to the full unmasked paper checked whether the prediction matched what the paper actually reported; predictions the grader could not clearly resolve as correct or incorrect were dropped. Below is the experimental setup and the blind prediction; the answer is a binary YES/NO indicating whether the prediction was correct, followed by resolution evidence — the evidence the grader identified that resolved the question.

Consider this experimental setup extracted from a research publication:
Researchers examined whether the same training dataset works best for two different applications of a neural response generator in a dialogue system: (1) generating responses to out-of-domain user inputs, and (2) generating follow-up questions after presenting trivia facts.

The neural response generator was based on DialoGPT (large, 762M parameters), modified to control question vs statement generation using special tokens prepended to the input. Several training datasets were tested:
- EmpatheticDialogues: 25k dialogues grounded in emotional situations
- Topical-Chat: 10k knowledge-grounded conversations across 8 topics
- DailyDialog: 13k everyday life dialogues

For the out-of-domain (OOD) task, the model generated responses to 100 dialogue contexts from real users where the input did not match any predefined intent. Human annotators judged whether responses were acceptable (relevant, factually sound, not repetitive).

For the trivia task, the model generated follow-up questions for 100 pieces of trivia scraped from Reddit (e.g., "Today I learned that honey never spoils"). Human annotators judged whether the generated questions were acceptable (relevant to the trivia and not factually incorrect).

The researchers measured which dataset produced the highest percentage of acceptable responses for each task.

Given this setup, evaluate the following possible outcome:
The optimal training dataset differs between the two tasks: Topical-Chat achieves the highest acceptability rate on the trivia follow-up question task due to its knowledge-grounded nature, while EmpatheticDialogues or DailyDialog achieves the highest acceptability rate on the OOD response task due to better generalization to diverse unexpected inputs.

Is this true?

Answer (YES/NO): YES